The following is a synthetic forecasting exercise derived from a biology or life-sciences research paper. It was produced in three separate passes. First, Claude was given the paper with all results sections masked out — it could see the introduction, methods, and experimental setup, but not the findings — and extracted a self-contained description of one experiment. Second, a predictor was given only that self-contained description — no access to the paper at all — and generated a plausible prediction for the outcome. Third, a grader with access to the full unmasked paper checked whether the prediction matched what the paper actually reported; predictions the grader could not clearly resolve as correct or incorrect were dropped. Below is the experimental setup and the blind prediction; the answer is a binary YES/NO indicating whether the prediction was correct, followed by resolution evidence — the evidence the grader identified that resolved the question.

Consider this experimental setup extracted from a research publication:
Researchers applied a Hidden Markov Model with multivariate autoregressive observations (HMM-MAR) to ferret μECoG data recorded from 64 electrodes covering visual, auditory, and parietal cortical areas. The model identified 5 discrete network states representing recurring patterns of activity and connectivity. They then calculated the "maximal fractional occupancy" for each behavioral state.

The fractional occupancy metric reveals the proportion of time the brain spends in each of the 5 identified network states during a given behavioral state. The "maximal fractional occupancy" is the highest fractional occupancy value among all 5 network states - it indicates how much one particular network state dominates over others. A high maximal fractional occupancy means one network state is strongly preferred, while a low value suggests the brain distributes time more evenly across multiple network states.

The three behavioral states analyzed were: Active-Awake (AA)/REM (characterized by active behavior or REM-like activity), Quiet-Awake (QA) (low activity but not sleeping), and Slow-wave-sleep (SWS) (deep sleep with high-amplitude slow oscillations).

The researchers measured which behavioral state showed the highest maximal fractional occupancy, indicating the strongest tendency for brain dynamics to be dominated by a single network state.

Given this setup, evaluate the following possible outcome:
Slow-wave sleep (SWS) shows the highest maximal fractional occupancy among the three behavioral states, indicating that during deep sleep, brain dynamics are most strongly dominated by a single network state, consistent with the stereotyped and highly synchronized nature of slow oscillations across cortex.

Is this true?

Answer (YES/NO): YES